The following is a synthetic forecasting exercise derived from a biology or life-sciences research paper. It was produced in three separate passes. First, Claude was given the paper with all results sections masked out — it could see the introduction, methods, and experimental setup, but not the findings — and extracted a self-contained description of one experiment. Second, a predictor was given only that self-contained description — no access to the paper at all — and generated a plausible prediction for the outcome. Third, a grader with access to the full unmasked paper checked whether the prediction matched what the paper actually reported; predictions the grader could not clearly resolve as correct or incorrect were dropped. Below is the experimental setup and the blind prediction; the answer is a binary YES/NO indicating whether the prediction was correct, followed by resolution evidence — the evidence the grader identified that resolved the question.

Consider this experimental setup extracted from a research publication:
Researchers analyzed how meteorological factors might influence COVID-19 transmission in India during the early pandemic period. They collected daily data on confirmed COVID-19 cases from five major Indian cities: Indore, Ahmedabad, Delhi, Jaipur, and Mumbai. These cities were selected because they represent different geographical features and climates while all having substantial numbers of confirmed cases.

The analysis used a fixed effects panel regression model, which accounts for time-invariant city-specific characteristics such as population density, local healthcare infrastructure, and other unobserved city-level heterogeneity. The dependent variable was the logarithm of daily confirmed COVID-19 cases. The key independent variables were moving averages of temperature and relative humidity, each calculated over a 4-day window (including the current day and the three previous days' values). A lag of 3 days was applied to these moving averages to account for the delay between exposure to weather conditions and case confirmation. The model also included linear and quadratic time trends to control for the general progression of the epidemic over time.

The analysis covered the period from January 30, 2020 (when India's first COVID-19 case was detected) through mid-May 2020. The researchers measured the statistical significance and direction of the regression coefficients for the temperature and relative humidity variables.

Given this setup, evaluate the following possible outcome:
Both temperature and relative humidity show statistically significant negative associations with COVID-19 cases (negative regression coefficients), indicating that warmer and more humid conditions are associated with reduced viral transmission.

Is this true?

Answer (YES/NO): NO